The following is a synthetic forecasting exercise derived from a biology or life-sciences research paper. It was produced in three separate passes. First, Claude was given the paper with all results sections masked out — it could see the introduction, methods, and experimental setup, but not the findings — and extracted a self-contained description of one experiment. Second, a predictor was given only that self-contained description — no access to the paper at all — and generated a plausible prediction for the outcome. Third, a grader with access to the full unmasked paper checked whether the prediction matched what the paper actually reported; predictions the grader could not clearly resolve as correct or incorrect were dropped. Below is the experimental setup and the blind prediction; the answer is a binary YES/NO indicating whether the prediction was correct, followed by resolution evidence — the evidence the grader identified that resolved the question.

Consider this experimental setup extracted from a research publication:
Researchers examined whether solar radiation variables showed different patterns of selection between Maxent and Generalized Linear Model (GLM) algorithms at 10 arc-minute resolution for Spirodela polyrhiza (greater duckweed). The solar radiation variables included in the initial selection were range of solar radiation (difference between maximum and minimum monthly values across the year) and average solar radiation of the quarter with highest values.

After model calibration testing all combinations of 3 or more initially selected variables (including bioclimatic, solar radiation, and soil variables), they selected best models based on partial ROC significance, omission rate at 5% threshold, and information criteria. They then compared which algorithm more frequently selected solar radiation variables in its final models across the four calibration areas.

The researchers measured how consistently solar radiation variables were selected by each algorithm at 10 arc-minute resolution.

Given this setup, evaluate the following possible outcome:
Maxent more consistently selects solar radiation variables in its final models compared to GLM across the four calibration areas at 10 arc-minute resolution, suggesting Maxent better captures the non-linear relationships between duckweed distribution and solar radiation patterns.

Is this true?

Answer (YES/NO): YES